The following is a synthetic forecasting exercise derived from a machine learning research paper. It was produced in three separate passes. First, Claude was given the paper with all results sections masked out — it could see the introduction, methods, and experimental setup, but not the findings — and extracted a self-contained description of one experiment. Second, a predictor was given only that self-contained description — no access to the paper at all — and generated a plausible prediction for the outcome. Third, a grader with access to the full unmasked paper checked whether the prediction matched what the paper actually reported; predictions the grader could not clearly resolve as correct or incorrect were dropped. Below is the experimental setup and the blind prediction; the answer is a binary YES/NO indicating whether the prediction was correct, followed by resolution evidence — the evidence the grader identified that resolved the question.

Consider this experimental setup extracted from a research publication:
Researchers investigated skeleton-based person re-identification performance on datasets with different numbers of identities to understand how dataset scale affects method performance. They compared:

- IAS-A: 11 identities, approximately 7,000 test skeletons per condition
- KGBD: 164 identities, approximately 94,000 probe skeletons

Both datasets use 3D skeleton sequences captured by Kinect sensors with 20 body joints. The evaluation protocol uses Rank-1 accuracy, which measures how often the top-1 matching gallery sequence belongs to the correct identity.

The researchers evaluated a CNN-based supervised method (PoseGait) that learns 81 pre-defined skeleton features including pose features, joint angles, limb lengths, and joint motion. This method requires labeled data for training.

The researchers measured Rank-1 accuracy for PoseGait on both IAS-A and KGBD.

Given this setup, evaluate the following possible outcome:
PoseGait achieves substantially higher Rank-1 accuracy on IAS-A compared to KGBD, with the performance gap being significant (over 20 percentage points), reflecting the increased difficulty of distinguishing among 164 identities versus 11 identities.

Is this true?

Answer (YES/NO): NO